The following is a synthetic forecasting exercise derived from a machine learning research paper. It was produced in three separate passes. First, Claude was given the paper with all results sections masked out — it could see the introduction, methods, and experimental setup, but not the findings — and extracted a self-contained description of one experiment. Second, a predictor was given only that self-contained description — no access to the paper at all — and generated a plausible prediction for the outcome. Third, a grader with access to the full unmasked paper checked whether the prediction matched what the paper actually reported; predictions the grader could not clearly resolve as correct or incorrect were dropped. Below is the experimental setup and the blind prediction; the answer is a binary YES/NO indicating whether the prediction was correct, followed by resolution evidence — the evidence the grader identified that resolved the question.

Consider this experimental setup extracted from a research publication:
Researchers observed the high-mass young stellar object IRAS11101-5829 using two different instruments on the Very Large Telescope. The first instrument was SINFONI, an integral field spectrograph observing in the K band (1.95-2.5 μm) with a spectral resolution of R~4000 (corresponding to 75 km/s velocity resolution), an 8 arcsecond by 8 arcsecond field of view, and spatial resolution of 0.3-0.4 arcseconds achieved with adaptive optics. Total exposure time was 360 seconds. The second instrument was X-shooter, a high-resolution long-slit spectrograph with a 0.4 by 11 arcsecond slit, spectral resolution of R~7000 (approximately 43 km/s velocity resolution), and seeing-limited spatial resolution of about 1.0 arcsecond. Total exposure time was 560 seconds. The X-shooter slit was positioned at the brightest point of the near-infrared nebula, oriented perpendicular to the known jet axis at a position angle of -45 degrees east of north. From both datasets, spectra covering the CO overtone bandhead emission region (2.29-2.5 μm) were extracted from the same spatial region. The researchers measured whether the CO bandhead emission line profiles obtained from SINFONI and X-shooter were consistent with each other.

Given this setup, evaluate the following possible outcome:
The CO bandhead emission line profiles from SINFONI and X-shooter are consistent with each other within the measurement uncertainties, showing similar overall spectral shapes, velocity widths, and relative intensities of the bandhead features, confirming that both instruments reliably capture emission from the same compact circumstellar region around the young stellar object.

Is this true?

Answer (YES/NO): NO